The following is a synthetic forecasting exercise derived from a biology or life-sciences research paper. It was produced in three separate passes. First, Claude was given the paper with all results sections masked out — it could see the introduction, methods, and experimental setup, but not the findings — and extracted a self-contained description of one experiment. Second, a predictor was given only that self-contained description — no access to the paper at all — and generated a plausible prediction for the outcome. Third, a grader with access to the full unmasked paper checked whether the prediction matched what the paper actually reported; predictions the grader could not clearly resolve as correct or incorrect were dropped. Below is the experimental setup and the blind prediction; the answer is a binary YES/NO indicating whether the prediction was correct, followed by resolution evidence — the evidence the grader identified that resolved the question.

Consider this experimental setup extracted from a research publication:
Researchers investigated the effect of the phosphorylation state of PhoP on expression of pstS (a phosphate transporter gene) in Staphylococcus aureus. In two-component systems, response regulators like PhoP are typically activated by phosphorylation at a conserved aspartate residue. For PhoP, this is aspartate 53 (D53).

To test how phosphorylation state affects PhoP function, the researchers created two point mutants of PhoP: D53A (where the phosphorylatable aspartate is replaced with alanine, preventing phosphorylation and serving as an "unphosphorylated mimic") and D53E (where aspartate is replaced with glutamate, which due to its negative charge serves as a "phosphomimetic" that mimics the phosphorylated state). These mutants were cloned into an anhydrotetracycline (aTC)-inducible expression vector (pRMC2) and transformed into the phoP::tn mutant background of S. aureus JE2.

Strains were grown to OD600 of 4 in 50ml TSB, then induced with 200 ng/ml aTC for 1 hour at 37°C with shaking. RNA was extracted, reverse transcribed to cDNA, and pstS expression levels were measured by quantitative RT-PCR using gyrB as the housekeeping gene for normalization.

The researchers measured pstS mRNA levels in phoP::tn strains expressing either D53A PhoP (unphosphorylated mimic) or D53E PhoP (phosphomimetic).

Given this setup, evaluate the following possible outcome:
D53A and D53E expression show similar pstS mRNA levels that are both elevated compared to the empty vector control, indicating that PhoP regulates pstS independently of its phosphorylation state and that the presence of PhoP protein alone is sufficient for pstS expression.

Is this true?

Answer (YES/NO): NO